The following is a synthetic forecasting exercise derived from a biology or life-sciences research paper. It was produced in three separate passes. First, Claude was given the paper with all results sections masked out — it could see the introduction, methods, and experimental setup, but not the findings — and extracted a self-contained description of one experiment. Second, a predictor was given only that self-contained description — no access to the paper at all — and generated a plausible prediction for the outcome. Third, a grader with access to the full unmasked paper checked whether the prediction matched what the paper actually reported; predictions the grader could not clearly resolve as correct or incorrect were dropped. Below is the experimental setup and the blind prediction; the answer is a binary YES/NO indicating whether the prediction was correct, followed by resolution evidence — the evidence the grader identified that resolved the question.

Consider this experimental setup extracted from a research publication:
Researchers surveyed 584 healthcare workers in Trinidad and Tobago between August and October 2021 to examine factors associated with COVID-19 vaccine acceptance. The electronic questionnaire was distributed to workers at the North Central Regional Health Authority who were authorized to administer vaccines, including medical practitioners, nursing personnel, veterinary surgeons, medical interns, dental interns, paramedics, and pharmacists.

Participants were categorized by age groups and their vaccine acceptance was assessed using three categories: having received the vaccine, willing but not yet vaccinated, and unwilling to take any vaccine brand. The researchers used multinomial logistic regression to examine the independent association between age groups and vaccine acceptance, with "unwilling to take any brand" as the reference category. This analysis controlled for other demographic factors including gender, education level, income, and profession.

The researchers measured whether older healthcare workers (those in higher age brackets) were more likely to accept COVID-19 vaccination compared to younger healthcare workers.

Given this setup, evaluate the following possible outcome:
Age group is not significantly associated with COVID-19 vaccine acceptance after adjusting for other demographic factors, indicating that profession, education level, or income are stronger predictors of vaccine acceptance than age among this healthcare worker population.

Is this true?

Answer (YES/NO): NO